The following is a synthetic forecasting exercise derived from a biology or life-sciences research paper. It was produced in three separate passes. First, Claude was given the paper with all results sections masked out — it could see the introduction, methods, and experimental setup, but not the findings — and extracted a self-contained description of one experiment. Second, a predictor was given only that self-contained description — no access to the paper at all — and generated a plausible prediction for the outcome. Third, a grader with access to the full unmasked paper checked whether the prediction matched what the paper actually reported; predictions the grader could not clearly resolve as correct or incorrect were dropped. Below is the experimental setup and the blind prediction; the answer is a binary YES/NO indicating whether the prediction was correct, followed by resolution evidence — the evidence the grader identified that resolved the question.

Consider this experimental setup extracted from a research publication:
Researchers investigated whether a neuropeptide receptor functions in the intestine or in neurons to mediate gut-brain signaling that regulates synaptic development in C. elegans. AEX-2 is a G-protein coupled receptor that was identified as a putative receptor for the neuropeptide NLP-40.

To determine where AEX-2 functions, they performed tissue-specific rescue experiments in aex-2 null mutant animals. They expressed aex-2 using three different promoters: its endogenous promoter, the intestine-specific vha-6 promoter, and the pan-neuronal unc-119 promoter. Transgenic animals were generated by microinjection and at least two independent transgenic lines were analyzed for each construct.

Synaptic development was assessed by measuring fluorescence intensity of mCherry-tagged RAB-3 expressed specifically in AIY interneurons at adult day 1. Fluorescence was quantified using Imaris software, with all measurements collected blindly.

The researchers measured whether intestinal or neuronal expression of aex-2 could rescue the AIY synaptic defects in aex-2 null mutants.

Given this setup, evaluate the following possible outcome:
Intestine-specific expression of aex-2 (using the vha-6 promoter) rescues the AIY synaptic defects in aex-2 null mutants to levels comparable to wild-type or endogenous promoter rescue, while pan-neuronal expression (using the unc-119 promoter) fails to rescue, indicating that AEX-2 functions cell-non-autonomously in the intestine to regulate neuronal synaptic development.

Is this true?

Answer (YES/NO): NO